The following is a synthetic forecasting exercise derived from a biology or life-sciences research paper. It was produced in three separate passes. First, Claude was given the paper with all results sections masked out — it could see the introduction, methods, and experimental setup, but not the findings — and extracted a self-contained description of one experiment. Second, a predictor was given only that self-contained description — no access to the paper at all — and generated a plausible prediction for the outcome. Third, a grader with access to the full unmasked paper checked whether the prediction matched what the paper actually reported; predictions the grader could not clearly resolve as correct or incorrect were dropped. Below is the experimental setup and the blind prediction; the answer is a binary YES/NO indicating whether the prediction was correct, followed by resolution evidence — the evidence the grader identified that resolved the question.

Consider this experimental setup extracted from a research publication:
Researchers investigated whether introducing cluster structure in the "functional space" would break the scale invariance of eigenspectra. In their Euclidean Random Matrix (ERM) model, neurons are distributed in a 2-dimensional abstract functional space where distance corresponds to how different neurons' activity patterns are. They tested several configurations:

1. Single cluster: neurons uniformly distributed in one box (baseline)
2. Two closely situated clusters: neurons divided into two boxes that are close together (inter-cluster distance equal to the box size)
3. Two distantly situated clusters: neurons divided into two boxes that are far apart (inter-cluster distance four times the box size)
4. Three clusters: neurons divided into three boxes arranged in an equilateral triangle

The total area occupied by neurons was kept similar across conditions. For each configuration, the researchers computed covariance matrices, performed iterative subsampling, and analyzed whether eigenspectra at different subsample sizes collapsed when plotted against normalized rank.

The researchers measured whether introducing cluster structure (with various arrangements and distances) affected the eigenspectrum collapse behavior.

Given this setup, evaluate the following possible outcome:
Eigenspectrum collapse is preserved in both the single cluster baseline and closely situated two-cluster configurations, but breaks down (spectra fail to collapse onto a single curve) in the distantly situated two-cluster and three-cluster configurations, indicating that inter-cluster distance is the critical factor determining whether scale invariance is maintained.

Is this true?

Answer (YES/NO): NO